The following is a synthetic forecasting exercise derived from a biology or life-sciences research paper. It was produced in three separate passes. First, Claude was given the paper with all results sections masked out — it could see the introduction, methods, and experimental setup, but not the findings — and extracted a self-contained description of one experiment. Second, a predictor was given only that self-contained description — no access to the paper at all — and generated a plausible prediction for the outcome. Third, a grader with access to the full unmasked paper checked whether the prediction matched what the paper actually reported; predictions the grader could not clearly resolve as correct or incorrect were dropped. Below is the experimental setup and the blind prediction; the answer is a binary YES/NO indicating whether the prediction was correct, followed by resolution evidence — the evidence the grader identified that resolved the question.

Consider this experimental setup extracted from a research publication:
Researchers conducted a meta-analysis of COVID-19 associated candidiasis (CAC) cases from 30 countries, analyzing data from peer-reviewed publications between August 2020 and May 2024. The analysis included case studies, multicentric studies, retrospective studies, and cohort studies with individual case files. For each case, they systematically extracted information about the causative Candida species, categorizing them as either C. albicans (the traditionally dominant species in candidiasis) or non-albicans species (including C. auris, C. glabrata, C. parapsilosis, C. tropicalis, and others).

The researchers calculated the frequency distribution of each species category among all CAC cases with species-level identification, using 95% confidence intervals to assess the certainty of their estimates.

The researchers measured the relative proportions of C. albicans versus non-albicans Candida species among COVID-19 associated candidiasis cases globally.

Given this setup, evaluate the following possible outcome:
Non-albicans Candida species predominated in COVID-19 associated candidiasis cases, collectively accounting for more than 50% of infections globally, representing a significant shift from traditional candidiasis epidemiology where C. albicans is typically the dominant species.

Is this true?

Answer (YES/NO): NO